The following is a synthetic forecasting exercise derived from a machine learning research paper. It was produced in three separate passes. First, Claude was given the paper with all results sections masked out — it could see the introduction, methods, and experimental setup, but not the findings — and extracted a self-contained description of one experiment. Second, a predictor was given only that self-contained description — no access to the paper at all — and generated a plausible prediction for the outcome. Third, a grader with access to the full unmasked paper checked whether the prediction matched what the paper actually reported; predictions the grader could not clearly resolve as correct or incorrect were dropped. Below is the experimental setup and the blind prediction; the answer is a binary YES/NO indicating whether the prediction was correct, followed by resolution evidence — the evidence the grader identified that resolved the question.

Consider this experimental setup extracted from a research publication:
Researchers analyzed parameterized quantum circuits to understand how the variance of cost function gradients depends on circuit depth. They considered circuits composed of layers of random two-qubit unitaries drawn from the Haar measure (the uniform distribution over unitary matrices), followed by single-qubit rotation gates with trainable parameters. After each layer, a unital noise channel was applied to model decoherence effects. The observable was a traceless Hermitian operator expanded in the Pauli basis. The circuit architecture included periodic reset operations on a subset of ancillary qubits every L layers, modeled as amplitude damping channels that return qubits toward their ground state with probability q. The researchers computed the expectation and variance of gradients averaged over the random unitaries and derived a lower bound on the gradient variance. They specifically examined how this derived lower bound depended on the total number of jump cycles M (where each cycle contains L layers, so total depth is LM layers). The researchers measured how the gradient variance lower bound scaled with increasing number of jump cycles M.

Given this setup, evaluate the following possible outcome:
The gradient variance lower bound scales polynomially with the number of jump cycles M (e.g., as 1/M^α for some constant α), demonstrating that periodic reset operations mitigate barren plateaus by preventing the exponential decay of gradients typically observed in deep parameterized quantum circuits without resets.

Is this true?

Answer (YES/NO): NO